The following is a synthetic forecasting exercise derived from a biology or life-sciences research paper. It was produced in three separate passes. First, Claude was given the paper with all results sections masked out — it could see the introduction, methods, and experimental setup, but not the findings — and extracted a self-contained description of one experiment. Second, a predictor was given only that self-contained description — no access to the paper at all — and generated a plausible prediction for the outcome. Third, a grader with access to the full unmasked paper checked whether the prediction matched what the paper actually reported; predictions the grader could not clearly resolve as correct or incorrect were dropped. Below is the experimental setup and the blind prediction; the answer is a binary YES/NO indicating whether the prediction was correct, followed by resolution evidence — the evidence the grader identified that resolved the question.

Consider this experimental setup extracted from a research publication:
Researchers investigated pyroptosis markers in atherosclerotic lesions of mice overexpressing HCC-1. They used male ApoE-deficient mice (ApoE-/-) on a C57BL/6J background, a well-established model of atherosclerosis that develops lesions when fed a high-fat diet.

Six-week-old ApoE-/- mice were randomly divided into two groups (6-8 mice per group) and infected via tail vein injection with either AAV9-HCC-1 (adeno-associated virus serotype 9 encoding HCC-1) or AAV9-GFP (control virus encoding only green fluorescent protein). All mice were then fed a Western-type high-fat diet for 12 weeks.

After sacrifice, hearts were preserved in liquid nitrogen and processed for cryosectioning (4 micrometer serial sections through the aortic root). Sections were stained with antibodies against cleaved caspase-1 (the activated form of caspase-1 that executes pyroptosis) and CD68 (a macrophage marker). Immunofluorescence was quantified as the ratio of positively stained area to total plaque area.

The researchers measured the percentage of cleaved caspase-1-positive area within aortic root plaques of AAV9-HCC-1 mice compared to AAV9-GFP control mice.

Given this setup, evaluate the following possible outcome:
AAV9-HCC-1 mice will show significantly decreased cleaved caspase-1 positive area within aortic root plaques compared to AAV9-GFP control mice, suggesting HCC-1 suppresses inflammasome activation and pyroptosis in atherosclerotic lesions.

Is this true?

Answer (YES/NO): NO